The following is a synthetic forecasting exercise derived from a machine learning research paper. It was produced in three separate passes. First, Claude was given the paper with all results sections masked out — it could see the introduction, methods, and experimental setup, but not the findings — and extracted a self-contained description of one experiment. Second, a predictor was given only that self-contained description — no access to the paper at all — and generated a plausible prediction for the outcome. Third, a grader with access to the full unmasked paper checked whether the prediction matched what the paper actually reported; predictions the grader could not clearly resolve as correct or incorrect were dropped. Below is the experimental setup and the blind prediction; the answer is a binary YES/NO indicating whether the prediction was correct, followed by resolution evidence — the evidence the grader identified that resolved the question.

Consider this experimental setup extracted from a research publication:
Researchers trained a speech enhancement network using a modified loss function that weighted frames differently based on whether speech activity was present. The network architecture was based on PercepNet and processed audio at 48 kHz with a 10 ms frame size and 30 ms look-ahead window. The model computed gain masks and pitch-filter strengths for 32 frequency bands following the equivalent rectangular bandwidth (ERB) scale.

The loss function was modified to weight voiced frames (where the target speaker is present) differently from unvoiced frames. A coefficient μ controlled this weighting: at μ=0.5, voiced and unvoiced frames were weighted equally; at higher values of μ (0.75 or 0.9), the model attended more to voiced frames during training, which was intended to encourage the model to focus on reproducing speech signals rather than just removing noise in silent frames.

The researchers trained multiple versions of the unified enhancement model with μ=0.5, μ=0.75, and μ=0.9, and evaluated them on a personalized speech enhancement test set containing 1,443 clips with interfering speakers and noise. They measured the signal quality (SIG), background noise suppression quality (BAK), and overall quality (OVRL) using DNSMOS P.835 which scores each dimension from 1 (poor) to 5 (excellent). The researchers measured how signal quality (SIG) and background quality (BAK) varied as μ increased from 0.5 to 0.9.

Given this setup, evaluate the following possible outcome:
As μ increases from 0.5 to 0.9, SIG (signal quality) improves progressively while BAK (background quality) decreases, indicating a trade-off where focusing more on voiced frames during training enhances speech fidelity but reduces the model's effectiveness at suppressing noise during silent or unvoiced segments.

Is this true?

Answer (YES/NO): NO